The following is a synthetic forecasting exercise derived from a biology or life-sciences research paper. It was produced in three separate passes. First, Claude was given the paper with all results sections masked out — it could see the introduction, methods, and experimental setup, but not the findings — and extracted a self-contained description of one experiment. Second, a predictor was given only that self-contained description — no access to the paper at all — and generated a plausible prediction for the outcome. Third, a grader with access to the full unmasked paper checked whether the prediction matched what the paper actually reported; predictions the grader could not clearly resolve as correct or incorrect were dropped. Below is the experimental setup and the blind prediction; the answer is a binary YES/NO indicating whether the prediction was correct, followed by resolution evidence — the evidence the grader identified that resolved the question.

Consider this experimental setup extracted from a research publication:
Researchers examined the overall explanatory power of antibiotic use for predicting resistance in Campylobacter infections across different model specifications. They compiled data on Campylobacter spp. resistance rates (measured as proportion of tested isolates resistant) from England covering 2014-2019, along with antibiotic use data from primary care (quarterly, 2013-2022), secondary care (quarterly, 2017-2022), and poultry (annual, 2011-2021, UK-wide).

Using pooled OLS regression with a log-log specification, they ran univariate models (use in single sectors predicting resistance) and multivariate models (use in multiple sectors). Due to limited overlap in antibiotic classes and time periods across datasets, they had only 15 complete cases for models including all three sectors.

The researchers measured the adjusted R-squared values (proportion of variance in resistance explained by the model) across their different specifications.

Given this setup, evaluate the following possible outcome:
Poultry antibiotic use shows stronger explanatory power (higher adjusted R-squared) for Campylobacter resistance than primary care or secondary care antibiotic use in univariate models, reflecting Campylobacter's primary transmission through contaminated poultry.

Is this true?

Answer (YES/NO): NO